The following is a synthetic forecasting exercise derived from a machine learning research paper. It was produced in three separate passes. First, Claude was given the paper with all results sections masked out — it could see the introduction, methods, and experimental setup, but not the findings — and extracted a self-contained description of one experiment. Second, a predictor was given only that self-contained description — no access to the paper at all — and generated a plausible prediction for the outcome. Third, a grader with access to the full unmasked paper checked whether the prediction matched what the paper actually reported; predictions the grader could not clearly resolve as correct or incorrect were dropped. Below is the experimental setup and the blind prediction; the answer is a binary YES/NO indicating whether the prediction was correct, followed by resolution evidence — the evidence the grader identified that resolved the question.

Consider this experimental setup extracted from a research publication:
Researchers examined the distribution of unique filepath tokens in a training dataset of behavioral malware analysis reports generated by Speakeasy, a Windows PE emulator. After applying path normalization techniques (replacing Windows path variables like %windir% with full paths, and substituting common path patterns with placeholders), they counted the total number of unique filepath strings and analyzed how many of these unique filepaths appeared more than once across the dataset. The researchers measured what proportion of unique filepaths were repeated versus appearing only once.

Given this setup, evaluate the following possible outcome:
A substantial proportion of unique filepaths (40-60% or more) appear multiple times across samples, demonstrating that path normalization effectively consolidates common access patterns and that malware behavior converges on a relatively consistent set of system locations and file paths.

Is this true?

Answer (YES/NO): NO